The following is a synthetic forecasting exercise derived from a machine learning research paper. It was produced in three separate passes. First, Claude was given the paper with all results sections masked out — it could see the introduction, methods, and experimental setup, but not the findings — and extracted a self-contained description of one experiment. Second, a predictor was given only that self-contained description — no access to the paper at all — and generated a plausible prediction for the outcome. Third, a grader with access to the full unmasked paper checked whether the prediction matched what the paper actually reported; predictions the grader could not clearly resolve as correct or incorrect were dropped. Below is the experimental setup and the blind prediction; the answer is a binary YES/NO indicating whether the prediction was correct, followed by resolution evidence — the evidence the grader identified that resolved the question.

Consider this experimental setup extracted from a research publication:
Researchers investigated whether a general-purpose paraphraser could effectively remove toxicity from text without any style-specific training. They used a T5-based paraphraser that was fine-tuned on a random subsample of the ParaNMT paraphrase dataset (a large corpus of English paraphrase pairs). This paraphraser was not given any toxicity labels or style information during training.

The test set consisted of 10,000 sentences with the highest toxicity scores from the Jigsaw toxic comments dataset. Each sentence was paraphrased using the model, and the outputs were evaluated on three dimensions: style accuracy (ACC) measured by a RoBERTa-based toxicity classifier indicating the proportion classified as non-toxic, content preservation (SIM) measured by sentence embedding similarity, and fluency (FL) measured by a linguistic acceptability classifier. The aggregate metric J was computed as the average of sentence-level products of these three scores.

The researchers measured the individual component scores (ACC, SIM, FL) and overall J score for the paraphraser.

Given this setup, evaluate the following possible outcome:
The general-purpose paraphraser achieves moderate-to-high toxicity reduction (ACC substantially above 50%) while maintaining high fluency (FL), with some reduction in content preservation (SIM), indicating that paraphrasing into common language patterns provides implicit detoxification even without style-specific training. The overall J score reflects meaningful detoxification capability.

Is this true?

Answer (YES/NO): NO